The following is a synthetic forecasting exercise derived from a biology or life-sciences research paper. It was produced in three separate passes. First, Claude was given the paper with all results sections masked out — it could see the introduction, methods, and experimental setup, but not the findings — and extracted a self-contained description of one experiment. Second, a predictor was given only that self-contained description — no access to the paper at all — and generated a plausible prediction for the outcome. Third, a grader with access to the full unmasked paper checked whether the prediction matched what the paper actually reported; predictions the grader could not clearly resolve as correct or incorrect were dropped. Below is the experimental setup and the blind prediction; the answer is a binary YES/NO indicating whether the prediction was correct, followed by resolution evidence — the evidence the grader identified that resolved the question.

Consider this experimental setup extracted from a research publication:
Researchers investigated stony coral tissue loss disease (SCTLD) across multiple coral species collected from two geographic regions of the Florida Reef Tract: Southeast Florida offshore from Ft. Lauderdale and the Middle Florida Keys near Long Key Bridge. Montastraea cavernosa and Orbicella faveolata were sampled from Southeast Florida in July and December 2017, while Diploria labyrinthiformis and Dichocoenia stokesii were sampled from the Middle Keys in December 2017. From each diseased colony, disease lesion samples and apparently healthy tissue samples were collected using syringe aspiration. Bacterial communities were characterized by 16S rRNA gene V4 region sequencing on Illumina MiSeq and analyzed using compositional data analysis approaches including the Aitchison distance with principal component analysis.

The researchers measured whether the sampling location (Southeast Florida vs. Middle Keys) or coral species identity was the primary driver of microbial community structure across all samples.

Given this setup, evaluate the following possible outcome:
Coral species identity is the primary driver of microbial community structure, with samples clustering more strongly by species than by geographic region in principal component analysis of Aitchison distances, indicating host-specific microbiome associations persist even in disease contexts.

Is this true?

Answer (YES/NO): YES